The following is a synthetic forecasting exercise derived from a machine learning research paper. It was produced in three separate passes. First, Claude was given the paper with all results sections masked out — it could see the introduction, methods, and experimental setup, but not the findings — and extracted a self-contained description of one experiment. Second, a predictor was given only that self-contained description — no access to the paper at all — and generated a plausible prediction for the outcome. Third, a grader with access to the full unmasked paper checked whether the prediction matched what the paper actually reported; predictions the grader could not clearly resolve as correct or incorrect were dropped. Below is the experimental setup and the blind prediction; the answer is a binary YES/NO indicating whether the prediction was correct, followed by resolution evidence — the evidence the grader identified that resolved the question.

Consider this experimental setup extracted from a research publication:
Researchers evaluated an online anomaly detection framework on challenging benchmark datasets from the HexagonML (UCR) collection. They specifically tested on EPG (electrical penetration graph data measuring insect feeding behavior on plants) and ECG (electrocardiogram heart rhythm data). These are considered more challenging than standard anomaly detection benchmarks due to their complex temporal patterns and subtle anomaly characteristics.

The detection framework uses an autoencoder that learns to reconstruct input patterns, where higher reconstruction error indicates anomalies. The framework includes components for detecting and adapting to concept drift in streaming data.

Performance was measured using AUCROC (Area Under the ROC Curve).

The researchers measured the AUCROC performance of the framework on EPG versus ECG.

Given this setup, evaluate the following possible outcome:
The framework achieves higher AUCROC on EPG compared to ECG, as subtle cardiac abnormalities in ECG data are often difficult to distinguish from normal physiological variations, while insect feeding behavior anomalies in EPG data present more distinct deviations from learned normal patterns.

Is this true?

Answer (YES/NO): YES